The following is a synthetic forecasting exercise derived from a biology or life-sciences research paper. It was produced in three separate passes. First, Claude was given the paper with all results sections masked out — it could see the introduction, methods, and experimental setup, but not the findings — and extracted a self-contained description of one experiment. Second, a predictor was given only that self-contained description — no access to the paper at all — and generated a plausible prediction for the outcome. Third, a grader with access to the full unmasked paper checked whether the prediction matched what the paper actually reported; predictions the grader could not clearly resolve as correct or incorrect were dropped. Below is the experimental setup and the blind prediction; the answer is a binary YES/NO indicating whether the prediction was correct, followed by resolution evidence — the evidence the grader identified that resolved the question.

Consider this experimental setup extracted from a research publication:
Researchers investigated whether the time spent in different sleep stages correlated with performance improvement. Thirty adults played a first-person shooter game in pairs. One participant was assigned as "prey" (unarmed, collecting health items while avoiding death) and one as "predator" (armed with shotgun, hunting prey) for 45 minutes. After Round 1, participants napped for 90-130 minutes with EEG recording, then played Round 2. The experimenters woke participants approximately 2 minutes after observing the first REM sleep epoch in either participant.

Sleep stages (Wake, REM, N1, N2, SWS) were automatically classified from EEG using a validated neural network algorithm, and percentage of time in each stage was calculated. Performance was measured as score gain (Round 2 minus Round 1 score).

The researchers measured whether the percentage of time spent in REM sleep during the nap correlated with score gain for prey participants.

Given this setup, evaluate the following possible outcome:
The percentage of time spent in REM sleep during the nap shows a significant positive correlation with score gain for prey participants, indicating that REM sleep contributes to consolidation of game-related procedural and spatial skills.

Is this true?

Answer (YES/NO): NO